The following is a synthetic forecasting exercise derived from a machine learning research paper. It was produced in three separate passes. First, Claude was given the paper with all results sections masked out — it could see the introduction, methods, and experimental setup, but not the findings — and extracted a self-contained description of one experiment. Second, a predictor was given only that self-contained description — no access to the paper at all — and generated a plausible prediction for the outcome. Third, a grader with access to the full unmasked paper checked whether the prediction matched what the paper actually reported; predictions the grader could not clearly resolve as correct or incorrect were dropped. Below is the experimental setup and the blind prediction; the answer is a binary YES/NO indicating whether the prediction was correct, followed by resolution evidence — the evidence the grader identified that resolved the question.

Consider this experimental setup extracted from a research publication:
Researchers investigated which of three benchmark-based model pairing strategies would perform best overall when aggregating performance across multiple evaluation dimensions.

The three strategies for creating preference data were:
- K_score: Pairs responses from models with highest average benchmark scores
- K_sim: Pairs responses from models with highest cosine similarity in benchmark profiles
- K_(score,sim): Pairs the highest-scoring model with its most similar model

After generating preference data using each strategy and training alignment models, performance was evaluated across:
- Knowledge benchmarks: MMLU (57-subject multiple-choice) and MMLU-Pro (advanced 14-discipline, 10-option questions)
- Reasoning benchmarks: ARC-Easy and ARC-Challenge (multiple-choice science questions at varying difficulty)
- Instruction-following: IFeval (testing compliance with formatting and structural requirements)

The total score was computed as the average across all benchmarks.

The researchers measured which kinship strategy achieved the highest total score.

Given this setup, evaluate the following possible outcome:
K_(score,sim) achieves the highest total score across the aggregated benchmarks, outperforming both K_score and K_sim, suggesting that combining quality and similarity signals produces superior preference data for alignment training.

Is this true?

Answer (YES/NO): NO